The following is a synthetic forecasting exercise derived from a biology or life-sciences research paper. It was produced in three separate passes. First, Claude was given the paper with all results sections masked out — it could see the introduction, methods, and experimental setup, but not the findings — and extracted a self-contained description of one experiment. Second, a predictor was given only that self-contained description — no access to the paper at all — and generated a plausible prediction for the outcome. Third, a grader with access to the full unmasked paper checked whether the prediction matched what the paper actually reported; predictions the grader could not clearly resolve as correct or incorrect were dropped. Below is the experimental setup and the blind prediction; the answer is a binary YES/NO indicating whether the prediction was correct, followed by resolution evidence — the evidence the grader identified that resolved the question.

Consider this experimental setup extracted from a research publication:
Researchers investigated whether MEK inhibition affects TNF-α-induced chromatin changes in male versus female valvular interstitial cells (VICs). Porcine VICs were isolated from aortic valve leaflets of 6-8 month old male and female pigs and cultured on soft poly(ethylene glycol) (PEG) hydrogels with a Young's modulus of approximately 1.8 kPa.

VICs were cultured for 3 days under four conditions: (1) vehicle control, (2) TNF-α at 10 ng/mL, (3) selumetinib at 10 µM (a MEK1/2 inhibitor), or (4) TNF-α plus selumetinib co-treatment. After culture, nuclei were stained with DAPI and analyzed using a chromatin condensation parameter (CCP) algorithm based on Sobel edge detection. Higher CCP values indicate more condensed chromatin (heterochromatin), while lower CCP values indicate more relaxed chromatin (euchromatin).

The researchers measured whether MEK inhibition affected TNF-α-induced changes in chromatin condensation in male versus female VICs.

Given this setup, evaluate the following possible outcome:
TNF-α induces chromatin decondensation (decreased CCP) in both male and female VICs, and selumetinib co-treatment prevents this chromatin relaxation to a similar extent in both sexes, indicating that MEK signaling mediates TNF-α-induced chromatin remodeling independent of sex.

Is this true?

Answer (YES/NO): NO